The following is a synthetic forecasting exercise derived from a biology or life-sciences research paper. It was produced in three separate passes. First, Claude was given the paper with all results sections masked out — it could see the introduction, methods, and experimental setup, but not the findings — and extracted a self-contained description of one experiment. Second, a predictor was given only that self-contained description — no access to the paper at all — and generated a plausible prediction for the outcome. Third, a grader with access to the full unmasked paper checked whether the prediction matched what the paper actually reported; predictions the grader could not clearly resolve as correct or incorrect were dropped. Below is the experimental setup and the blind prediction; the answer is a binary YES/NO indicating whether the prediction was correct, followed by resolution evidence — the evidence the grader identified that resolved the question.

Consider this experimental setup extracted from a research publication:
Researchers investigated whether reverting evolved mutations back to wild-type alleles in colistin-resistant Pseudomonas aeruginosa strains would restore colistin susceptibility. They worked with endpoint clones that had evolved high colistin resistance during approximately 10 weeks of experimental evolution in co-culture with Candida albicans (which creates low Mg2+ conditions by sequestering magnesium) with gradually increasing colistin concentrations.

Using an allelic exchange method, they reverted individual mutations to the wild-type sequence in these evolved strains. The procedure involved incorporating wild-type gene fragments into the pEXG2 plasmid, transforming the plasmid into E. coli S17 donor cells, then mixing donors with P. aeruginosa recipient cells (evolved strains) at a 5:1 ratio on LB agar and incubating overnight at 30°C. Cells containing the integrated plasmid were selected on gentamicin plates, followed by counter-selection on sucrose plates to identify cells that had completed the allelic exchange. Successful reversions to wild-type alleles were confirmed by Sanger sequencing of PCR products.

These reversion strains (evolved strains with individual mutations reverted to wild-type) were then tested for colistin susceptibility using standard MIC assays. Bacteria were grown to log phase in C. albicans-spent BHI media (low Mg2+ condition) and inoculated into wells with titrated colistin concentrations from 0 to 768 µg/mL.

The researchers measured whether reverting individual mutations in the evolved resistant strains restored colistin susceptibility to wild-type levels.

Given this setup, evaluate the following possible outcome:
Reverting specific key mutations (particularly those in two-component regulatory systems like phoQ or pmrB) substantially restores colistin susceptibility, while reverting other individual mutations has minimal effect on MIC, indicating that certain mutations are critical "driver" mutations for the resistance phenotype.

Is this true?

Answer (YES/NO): YES